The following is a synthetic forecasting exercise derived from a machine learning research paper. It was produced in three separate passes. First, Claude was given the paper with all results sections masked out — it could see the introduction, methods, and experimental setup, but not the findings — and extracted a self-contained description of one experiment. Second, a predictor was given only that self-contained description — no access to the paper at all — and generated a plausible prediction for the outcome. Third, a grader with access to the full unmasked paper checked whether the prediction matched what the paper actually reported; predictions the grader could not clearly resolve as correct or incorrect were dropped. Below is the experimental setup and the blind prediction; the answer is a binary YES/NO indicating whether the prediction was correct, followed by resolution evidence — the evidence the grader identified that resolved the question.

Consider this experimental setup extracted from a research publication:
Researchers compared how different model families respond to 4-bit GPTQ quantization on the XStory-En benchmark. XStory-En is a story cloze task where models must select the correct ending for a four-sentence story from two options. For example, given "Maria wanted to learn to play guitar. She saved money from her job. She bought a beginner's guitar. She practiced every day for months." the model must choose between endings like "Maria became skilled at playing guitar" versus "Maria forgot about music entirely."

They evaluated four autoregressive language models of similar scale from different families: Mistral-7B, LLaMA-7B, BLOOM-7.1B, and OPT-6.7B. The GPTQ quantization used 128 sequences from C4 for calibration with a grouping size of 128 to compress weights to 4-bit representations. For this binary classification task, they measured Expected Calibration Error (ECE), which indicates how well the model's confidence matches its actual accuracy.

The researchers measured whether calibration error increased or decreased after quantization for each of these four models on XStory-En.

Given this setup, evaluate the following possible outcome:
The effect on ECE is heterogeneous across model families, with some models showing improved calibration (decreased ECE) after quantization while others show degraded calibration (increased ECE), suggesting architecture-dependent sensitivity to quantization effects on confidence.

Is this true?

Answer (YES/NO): YES